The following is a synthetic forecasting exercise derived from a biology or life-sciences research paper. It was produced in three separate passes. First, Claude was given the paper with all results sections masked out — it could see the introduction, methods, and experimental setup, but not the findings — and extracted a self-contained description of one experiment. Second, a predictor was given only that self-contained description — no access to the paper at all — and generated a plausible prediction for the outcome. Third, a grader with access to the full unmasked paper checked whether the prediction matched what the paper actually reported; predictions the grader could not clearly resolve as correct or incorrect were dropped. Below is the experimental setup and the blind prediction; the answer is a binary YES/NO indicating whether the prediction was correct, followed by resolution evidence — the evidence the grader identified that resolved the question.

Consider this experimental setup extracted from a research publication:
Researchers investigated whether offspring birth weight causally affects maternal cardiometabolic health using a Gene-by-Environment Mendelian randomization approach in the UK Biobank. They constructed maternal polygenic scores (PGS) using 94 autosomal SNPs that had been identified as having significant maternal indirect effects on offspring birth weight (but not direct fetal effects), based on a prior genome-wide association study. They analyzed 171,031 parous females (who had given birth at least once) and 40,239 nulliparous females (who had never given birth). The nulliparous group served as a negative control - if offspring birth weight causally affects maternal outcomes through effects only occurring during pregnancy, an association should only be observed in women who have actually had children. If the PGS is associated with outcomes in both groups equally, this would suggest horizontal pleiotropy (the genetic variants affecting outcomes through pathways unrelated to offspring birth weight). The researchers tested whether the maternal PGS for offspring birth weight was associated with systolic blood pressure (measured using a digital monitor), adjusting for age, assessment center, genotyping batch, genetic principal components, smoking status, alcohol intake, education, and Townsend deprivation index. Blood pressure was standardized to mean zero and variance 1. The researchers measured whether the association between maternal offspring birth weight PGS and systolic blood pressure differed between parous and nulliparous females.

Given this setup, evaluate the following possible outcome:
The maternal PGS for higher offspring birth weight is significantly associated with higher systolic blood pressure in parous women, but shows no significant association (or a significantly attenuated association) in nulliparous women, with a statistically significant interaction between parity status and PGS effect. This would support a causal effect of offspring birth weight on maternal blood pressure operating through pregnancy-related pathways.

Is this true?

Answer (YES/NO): NO